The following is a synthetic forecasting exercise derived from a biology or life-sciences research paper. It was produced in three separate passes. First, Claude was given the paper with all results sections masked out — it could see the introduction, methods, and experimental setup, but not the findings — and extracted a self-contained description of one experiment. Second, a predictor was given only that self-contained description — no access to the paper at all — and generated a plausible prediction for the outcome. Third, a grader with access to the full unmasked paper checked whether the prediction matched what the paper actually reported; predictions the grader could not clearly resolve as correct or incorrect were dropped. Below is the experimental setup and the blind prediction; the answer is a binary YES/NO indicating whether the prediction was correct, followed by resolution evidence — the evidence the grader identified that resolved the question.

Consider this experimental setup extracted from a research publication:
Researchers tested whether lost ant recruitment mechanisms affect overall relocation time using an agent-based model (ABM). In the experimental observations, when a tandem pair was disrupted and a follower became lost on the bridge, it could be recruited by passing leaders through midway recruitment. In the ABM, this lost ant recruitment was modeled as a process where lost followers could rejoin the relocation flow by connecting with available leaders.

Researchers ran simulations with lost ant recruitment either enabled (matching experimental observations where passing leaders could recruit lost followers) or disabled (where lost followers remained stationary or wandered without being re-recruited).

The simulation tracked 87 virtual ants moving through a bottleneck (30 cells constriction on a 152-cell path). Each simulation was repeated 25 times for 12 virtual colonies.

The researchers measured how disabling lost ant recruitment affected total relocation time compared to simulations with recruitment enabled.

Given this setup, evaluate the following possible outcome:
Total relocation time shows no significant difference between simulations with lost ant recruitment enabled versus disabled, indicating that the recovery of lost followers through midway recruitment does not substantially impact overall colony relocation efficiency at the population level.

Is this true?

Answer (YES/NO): NO